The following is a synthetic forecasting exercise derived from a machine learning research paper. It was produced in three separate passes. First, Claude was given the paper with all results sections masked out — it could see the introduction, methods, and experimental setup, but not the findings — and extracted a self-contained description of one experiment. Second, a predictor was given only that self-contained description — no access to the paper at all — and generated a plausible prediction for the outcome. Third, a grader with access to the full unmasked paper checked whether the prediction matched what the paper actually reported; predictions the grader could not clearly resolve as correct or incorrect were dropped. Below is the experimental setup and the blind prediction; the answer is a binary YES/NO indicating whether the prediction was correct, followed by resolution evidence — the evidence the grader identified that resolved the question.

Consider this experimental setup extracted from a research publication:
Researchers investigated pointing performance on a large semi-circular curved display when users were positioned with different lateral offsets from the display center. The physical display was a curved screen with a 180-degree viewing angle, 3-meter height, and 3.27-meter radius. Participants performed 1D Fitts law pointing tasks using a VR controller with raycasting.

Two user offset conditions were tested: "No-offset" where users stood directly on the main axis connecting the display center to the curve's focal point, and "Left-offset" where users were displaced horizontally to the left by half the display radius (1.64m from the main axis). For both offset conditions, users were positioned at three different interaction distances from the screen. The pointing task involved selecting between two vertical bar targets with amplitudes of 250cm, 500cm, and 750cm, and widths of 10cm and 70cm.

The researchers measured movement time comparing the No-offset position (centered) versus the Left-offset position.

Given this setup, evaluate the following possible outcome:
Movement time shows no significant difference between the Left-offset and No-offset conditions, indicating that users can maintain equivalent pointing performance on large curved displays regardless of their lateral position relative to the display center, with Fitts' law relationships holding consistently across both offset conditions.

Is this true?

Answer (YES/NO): YES